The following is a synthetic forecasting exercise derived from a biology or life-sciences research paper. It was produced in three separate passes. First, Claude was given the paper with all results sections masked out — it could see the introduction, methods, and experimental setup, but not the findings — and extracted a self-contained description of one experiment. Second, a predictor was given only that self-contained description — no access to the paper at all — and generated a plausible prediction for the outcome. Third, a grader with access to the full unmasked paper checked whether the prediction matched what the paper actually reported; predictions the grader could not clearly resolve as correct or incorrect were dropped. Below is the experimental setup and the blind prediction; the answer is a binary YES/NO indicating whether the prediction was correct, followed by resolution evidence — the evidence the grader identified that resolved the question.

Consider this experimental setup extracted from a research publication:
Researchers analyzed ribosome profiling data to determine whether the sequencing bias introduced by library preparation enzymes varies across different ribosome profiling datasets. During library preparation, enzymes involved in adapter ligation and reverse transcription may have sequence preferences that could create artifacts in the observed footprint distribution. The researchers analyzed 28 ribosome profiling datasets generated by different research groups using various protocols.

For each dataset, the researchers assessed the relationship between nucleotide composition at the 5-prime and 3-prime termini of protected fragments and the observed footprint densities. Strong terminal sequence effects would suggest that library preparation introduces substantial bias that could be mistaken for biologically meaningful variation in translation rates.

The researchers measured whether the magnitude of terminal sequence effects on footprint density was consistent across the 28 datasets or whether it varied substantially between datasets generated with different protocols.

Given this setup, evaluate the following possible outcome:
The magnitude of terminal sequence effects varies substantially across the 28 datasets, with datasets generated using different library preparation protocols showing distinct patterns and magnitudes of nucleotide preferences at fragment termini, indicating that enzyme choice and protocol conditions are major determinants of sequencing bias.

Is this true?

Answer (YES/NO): YES